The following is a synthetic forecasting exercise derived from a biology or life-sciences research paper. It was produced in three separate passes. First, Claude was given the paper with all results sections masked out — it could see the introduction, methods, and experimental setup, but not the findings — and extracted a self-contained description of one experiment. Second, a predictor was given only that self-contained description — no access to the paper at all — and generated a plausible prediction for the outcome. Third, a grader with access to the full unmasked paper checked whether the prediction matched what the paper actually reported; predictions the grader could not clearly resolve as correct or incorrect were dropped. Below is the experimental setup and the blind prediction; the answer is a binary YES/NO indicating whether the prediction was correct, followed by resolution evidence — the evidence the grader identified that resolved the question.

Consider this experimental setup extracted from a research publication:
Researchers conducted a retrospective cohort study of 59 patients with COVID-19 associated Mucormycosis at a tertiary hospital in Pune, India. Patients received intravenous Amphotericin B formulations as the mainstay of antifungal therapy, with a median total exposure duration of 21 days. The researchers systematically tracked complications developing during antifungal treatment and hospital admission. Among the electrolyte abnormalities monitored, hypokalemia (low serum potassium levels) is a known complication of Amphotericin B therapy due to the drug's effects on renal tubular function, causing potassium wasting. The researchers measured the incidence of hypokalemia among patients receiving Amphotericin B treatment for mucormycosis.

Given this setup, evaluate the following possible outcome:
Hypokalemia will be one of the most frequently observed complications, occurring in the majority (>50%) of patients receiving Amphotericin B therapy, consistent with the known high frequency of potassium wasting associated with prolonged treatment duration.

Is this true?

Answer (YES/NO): YES